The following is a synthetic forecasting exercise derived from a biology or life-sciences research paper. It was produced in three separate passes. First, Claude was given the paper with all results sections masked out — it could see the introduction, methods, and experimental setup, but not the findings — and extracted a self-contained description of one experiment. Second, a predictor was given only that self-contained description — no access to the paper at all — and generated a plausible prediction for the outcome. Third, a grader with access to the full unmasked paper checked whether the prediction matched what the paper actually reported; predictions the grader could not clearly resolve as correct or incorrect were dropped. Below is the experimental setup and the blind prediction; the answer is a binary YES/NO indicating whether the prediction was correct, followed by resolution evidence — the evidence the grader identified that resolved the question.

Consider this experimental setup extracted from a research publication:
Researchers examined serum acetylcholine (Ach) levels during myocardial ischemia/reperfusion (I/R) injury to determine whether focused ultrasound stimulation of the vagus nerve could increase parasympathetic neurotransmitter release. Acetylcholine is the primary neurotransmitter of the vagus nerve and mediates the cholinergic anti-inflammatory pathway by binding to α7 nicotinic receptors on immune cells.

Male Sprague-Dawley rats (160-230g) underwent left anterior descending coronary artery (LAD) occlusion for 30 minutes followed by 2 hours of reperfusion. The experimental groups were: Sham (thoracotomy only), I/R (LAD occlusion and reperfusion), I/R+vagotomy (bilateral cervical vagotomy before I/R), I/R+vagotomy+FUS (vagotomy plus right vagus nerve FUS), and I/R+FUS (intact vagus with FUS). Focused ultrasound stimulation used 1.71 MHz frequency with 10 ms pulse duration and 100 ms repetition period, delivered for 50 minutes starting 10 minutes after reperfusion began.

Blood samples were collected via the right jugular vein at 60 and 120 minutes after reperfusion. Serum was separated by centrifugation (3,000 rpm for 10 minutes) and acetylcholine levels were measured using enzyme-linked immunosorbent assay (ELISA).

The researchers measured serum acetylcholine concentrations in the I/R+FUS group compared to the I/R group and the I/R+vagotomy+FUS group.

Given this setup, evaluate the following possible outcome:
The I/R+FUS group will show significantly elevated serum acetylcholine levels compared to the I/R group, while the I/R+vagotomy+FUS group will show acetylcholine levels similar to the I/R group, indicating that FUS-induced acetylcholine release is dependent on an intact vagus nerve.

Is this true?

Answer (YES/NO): YES